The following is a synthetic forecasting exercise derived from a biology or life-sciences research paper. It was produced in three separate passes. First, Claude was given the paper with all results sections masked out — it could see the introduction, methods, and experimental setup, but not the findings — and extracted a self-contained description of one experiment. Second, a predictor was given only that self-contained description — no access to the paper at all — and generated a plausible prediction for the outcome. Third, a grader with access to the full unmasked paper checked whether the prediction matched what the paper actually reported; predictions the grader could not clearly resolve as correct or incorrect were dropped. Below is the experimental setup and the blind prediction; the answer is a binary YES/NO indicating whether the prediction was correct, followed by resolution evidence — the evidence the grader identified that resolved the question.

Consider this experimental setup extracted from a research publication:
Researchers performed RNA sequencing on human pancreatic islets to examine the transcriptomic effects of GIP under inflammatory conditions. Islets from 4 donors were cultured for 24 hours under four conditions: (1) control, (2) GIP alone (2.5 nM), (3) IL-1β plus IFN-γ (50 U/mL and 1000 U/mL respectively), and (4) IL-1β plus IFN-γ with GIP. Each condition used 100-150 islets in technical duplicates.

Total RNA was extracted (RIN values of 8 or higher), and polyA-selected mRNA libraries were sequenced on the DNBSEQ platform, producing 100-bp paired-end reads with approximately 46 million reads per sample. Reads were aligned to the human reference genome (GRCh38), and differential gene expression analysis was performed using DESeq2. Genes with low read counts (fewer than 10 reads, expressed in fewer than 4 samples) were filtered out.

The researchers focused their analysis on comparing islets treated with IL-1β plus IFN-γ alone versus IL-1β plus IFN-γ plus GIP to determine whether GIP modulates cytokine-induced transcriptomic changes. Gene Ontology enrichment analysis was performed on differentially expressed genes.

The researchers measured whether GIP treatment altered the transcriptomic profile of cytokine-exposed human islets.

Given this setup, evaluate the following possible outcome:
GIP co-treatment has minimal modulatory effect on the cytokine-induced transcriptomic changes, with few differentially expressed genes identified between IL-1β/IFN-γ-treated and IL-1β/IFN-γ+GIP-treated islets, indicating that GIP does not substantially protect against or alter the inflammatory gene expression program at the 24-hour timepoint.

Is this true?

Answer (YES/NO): YES